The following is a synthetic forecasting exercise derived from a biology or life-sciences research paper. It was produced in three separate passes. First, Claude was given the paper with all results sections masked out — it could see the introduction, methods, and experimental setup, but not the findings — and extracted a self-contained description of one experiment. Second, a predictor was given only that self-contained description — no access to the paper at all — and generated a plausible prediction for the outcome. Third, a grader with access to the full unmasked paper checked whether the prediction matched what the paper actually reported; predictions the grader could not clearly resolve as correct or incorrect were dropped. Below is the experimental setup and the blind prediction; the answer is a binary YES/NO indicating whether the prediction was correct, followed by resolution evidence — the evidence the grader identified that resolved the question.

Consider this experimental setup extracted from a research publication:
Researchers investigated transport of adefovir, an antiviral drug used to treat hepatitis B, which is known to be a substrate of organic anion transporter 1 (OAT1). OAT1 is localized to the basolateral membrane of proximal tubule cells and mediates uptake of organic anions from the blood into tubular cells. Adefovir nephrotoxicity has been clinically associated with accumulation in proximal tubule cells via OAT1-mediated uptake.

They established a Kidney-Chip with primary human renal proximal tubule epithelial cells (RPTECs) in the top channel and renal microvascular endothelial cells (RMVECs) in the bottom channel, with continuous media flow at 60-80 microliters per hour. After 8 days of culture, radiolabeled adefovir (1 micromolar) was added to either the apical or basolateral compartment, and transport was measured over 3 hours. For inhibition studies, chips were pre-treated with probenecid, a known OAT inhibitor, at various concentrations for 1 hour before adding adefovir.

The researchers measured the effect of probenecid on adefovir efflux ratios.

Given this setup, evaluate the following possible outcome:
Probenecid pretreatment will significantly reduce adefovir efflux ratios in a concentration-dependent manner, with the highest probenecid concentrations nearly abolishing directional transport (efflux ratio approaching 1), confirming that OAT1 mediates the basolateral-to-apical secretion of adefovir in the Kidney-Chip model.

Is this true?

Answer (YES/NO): YES